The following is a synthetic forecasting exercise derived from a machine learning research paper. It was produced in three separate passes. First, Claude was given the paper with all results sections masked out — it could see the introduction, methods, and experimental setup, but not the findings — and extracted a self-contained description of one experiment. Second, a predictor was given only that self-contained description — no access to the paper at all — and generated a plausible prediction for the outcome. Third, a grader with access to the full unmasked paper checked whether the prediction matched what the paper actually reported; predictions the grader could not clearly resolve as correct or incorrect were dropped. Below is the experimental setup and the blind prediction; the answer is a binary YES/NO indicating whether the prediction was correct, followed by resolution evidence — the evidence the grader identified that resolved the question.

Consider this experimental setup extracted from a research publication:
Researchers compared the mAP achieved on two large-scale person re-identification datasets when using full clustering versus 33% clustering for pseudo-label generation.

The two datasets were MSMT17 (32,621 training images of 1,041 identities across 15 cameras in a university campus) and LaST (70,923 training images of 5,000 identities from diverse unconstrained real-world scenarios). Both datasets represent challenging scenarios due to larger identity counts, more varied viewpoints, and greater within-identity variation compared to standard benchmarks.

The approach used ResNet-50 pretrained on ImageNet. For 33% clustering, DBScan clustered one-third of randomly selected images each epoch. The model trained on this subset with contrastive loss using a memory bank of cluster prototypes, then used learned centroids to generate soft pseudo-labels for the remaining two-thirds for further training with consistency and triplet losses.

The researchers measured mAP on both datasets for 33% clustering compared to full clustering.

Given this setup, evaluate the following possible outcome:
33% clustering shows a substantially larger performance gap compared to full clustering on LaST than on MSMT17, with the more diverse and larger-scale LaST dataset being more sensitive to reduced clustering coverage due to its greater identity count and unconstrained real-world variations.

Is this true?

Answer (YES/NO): NO